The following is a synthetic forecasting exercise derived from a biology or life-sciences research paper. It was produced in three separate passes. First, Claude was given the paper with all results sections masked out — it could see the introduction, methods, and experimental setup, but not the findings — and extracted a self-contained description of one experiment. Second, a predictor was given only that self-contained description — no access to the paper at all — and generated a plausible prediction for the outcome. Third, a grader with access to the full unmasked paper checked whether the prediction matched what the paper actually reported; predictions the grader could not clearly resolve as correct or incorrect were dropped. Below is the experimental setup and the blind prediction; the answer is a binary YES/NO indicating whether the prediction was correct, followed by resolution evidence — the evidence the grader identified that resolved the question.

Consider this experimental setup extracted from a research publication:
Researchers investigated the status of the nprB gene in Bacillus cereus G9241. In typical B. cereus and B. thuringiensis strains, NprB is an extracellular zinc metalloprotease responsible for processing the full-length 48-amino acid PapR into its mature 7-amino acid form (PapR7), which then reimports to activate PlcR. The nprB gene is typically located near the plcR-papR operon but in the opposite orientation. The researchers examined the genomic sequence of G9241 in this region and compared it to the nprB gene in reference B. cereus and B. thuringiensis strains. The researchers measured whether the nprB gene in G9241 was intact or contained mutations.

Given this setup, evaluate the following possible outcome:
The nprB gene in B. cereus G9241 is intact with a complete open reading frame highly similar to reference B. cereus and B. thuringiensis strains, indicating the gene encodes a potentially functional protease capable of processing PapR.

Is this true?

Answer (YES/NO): NO